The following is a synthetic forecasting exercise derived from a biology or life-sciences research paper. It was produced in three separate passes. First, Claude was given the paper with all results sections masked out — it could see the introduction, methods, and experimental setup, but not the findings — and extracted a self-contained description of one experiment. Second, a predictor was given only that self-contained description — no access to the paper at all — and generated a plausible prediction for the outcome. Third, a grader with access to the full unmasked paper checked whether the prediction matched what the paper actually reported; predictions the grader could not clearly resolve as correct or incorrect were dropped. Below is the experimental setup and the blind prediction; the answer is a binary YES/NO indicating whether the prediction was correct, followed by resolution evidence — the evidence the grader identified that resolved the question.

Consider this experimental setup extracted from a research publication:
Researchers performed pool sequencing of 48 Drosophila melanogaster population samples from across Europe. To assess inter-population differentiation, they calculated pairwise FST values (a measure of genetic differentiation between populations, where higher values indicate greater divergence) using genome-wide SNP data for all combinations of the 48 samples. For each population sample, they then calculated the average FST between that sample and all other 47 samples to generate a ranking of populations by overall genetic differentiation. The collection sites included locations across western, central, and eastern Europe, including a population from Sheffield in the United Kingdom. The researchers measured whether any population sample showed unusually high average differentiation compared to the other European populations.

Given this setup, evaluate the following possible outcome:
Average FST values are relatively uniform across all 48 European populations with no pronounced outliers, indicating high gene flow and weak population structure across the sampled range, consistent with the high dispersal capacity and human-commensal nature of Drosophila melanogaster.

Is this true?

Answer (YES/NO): NO